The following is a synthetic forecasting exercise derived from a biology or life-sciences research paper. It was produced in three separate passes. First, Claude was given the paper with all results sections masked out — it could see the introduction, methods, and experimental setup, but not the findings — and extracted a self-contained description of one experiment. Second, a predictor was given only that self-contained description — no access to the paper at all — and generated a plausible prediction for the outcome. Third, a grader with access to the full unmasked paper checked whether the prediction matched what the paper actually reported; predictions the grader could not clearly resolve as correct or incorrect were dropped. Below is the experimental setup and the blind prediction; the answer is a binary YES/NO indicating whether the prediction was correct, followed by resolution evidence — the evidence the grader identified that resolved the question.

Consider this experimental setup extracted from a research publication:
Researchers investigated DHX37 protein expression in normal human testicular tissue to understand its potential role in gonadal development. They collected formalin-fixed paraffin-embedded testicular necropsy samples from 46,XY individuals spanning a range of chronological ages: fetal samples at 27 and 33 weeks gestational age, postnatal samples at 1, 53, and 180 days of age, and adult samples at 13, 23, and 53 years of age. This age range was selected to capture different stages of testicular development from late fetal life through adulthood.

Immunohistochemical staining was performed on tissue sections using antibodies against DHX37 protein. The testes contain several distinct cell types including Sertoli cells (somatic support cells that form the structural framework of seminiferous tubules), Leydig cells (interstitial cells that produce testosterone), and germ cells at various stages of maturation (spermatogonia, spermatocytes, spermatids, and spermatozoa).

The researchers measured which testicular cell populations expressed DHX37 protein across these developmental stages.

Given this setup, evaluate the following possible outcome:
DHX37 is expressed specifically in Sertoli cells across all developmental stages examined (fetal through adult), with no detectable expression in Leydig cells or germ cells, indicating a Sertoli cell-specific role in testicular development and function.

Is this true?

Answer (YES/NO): NO